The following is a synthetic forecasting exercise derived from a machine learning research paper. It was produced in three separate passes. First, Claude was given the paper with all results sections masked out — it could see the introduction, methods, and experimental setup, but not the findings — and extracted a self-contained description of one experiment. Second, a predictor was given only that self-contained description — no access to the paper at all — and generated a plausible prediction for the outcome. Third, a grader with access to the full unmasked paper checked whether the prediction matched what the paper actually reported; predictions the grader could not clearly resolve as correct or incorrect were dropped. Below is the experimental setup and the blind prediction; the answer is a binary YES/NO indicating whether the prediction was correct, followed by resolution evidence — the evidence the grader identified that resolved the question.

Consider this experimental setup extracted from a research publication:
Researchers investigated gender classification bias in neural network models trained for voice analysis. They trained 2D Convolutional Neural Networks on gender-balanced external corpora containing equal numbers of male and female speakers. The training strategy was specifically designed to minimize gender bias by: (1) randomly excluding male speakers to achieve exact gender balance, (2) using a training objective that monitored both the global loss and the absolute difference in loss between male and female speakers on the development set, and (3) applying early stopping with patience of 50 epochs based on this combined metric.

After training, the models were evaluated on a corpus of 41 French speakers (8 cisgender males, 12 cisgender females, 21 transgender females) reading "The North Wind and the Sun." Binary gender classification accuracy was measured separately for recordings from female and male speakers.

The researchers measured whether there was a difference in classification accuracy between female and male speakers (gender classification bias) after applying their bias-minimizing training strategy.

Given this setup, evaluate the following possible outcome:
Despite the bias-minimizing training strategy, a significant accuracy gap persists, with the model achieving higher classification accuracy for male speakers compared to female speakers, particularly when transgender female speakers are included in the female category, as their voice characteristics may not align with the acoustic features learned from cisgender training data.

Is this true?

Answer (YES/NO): NO